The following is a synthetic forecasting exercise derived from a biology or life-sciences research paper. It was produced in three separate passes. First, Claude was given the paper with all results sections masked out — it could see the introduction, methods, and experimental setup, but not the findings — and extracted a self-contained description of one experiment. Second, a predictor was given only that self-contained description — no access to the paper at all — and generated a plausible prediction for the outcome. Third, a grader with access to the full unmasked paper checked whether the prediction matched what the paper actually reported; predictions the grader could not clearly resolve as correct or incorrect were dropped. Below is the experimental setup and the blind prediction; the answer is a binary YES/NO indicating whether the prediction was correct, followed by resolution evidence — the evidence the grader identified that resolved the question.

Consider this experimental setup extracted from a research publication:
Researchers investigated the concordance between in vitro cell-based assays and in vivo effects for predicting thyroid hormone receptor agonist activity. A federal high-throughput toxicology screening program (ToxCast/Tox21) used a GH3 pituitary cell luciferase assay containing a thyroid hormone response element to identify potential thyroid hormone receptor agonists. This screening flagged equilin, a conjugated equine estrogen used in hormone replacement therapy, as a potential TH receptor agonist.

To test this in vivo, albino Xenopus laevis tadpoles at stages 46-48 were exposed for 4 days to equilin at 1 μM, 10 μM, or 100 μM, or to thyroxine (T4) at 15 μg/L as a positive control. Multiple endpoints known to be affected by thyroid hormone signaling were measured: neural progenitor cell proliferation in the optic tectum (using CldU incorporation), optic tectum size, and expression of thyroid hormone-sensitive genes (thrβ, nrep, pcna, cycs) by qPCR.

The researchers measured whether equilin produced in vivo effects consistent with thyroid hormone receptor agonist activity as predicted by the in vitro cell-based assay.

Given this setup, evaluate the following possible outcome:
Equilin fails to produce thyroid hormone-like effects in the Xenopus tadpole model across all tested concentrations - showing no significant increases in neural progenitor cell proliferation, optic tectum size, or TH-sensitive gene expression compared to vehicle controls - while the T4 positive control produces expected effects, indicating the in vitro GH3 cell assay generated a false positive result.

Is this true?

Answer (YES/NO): YES